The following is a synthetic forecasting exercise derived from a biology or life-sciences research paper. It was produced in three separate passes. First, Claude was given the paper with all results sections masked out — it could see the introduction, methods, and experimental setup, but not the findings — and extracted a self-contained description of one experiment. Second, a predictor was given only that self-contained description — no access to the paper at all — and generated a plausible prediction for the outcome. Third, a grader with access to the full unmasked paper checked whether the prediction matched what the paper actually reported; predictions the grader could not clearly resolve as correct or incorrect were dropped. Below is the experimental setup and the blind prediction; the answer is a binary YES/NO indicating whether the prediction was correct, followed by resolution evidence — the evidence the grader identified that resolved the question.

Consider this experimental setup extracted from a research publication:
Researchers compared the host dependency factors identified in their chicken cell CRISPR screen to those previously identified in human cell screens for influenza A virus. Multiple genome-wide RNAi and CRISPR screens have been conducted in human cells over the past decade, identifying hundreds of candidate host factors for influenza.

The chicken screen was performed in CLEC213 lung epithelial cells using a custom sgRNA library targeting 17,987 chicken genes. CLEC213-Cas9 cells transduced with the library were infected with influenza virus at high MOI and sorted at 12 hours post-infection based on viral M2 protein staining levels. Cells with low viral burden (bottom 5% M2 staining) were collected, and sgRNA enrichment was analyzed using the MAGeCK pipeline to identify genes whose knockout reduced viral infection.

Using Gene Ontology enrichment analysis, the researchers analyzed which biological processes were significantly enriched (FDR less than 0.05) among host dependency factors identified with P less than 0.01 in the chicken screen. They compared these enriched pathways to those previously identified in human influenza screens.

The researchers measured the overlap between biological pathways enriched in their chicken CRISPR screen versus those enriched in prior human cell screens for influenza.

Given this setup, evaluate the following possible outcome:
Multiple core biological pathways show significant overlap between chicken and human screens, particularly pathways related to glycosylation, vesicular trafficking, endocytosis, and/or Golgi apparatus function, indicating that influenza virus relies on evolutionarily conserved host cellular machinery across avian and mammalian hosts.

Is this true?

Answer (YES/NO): YES